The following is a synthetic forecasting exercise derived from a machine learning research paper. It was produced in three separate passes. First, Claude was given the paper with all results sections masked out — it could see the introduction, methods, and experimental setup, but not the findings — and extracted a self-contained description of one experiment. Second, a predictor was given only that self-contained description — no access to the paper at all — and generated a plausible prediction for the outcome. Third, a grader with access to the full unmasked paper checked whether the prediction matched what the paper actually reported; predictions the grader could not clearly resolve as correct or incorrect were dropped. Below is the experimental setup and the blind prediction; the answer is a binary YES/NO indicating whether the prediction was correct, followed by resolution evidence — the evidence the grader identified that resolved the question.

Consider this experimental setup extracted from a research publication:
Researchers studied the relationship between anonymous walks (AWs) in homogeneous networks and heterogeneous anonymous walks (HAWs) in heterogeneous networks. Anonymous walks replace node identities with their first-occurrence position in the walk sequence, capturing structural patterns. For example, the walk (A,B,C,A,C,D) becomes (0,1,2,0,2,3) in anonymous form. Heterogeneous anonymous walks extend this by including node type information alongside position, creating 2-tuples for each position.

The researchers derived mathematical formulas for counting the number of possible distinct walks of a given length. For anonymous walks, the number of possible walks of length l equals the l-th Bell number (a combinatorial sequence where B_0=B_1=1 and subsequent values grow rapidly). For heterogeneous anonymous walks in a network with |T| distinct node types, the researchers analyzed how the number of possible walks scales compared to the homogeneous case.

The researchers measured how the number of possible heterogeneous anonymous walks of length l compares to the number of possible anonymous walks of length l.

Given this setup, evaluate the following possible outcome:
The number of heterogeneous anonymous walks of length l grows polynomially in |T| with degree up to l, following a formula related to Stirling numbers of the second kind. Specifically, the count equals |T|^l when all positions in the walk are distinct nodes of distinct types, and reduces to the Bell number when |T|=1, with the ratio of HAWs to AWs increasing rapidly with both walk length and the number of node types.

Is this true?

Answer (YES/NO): NO